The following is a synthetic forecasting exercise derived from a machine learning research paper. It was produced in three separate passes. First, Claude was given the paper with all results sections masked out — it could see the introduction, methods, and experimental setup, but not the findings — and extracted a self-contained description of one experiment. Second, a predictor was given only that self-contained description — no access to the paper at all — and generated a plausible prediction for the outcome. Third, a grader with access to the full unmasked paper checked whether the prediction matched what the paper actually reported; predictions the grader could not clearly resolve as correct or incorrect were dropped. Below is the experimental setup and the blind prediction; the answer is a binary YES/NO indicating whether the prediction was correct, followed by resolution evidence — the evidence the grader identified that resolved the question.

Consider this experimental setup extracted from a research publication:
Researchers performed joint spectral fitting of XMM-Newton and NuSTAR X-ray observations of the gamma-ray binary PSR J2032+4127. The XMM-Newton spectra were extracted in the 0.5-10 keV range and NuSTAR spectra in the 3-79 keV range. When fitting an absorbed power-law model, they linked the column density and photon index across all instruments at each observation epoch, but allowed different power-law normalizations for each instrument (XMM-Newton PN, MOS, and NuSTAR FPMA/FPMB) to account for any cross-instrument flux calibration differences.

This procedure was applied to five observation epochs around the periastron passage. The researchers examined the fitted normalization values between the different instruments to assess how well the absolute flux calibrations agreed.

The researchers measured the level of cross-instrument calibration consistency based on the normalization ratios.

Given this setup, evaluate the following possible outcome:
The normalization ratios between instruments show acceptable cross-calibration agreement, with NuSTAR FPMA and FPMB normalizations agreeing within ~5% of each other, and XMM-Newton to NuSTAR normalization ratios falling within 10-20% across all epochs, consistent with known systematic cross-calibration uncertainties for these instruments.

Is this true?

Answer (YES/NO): NO